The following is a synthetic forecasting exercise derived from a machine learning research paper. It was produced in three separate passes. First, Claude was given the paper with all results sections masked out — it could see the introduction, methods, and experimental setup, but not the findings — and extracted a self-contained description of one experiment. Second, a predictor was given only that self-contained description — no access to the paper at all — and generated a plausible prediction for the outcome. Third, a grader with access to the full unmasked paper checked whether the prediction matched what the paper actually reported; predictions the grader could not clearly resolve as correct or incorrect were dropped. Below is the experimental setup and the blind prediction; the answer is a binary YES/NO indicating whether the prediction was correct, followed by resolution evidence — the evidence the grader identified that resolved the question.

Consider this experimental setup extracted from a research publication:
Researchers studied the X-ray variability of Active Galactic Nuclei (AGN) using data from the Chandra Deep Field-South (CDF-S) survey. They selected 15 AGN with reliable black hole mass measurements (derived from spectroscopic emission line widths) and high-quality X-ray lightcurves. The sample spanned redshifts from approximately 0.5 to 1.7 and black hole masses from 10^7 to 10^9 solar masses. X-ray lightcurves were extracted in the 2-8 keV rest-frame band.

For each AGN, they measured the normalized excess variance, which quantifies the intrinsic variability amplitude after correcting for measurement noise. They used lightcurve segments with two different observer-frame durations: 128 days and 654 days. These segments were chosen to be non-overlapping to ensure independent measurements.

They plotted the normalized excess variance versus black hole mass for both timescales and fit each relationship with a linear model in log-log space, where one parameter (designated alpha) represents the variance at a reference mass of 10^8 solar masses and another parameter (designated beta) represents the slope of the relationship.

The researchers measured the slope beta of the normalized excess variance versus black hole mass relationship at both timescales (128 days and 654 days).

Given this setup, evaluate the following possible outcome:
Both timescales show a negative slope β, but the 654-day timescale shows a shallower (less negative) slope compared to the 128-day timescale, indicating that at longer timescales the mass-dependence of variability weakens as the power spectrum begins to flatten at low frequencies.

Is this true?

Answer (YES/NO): YES